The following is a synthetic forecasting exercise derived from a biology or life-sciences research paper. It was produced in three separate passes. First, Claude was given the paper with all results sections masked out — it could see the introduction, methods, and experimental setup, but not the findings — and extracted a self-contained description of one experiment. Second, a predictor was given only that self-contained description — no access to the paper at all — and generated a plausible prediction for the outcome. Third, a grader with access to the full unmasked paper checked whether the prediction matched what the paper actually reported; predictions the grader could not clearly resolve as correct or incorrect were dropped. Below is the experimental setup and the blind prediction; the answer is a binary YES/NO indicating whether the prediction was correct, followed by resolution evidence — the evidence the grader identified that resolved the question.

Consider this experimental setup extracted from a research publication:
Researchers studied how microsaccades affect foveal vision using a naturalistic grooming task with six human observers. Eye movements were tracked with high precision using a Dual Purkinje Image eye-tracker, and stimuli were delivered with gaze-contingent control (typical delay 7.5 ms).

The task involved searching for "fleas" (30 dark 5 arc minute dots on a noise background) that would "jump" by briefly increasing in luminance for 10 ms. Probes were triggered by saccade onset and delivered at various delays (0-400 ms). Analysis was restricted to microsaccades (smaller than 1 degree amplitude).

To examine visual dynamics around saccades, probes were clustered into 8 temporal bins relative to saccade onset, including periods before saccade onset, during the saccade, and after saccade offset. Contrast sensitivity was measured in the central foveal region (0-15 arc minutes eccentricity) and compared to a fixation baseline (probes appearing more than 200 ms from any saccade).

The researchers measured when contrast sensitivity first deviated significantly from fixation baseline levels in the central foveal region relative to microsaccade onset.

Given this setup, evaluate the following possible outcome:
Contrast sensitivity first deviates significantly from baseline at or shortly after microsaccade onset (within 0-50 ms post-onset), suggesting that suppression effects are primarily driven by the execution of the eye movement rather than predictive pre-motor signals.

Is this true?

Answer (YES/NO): NO